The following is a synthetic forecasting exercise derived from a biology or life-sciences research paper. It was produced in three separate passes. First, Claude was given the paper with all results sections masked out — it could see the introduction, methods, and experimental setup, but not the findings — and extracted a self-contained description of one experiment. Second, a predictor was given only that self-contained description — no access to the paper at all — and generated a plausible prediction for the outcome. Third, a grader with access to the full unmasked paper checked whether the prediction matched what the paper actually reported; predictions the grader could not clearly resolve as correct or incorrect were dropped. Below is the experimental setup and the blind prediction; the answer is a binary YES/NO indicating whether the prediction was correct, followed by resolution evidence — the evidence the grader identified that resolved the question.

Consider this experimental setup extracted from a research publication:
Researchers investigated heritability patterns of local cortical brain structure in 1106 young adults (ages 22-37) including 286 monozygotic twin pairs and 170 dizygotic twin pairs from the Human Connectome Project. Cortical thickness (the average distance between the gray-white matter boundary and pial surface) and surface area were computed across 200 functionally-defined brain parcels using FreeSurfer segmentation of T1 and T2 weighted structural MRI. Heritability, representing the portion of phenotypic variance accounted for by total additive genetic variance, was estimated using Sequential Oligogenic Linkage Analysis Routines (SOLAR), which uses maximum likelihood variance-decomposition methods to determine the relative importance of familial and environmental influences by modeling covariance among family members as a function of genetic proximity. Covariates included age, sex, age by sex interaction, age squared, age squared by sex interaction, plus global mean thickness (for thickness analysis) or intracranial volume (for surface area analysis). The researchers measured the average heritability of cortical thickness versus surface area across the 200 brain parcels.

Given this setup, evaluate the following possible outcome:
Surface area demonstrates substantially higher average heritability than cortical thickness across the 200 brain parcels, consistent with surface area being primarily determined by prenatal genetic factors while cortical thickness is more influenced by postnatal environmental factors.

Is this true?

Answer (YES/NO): NO